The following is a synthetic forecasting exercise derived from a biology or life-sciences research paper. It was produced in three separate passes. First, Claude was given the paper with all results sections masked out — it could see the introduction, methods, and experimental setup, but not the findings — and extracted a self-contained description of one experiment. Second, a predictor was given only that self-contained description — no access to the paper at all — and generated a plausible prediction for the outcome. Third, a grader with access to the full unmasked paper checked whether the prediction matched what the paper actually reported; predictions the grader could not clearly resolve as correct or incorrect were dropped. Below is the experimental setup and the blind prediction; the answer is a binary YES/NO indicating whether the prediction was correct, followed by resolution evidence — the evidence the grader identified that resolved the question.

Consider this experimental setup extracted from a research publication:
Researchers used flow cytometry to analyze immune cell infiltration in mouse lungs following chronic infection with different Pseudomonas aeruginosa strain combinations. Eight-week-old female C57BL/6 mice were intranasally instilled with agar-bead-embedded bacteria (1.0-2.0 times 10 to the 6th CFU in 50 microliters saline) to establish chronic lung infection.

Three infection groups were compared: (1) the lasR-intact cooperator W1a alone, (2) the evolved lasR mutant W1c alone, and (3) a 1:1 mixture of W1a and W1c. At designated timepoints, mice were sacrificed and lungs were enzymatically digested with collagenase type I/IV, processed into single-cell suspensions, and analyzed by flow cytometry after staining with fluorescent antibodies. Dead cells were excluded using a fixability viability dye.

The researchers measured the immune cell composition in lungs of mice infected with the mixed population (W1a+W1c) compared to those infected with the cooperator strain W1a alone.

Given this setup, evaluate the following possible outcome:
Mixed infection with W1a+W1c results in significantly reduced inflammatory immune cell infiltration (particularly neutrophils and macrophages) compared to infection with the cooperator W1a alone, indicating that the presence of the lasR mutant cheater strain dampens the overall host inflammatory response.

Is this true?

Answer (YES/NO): YES